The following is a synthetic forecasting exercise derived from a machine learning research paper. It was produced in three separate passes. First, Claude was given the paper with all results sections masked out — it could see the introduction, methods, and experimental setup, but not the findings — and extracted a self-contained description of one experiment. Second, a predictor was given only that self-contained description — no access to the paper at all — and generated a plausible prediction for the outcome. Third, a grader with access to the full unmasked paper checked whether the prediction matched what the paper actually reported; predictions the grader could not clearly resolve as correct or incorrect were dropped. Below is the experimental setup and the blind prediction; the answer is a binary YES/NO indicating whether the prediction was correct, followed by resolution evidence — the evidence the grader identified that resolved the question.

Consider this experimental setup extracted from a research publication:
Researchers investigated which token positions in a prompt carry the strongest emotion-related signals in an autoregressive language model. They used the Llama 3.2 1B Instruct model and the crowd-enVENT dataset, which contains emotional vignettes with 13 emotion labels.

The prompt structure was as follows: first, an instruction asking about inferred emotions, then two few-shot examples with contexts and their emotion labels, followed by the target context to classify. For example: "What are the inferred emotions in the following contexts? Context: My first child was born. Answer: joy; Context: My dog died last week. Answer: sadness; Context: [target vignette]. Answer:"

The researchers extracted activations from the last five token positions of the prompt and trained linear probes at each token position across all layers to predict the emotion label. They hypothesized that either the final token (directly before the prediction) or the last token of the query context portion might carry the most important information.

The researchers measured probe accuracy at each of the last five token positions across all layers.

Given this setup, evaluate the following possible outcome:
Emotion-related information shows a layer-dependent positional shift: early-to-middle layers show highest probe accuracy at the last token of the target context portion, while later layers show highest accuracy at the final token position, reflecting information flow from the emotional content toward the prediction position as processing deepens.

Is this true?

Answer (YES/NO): NO